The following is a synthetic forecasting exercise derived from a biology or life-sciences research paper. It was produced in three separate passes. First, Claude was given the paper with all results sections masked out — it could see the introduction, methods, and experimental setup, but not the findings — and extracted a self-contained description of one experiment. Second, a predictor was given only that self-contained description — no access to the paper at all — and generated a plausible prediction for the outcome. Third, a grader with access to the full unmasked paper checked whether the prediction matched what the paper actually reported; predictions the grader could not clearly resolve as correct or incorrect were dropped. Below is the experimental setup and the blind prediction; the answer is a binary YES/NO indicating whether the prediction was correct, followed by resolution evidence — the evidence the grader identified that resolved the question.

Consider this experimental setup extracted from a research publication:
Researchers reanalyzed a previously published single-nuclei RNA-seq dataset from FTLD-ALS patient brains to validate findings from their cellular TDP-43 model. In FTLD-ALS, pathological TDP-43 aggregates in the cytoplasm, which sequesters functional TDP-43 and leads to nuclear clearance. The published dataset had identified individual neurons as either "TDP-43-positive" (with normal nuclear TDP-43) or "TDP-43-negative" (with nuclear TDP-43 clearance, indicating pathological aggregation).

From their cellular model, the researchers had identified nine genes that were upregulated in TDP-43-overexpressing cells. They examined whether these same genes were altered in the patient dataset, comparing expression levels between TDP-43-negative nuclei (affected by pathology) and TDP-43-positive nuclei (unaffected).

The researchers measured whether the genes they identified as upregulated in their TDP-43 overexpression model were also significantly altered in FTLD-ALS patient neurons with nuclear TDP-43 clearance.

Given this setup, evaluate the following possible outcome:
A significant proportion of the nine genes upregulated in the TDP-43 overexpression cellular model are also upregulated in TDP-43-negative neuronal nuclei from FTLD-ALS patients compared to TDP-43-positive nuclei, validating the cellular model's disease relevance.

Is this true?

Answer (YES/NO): YES